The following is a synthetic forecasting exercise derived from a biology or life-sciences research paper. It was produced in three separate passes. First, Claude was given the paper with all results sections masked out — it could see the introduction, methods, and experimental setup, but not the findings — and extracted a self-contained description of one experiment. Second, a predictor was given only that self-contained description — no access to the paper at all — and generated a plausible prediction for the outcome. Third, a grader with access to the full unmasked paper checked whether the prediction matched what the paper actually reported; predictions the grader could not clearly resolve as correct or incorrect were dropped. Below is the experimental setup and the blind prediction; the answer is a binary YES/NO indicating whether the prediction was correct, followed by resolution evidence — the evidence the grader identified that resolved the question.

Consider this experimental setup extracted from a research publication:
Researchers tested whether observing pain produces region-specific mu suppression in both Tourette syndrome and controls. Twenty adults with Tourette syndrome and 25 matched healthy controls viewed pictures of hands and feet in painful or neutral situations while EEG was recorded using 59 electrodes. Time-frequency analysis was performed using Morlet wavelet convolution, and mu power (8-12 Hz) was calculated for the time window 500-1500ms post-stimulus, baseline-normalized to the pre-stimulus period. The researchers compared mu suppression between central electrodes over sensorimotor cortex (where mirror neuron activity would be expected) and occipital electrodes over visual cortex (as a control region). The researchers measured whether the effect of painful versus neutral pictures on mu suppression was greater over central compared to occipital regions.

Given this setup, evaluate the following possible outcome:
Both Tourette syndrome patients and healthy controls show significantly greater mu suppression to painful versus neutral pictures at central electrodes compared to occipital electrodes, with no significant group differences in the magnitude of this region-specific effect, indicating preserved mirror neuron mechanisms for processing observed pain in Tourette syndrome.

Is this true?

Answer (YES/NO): NO